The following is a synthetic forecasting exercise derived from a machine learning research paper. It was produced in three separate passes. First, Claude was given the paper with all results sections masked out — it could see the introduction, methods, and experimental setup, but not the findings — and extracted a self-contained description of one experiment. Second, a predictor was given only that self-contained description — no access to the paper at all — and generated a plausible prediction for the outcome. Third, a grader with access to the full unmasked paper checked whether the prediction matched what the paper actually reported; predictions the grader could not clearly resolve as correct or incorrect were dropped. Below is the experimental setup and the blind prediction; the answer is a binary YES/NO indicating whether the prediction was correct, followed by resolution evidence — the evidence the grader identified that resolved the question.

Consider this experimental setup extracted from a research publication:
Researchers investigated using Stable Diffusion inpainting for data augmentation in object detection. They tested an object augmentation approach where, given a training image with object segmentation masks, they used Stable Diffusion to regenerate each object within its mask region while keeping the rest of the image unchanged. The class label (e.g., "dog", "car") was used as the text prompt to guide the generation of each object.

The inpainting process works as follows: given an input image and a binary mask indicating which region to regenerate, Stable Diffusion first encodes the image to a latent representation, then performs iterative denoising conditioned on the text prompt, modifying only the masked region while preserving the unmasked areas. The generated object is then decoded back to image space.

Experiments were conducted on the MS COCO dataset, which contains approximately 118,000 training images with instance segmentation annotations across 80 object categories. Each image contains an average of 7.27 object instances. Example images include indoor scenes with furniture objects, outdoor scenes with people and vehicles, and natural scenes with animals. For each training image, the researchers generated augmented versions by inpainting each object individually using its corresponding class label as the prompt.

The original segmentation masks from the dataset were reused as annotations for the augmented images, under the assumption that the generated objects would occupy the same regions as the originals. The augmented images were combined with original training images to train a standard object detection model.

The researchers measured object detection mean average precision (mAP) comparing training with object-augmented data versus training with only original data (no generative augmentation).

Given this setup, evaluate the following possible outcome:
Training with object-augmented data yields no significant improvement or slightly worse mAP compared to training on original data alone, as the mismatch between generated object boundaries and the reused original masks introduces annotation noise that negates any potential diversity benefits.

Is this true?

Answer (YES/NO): YES